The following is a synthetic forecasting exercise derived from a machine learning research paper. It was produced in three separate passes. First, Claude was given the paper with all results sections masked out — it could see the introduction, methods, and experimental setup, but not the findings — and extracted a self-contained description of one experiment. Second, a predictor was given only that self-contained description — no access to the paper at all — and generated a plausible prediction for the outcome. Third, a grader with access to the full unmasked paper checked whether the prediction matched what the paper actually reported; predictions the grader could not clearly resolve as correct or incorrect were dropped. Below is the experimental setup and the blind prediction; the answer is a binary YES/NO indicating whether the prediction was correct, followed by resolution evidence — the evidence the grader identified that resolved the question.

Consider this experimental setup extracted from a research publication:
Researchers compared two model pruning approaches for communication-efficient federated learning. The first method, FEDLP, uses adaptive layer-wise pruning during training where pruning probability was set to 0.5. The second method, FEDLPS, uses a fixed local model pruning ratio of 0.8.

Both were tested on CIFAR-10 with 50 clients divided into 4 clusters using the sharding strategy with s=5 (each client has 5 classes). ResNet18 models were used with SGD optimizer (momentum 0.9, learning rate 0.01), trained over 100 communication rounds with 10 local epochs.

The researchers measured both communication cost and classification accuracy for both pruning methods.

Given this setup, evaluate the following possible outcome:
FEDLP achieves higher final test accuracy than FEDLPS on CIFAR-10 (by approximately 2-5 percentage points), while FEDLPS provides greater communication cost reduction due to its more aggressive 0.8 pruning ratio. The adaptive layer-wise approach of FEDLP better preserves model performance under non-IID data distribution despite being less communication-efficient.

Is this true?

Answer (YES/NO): NO